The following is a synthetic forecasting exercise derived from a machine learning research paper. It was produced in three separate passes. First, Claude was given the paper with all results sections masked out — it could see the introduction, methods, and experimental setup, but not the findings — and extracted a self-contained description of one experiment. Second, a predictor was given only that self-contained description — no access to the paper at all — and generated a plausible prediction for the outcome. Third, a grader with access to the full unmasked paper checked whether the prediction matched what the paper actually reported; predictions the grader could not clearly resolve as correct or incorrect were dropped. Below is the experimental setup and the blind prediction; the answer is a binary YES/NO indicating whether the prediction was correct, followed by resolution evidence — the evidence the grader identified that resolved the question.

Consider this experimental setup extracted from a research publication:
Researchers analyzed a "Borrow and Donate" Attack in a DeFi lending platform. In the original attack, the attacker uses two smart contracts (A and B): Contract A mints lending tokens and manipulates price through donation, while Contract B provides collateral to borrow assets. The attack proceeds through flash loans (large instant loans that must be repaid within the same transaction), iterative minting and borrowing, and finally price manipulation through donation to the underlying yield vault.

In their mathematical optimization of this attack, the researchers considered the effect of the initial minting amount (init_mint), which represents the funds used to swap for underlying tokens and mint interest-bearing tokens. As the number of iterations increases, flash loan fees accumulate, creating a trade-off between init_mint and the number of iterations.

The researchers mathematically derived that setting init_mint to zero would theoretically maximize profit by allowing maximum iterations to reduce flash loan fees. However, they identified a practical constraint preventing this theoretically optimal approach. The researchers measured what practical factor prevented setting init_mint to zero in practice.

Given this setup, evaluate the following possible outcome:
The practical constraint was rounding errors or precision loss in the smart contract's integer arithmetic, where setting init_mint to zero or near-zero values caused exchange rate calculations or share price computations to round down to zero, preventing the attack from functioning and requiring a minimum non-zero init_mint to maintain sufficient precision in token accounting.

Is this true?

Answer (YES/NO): NO